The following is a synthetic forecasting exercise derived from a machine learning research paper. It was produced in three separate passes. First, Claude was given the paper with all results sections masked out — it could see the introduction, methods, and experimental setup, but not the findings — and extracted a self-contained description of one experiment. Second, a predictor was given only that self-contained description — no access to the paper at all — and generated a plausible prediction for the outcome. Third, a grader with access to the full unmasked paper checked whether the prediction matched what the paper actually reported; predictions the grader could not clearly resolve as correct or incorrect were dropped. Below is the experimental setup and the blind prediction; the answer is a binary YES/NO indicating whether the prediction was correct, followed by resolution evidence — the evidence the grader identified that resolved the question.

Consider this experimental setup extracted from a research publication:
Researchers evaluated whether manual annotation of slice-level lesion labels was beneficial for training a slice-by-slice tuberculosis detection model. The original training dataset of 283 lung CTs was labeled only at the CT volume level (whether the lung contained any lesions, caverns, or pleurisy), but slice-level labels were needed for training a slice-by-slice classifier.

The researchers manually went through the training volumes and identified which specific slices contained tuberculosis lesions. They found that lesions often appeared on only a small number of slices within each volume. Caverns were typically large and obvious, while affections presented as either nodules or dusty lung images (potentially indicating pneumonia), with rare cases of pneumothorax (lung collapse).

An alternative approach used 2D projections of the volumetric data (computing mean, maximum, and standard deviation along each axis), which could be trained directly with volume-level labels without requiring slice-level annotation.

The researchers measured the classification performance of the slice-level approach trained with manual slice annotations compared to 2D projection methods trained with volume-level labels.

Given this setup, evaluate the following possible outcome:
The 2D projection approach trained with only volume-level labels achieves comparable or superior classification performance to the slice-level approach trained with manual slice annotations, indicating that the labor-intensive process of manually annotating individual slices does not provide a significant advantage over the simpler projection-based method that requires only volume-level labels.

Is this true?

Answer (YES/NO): NO